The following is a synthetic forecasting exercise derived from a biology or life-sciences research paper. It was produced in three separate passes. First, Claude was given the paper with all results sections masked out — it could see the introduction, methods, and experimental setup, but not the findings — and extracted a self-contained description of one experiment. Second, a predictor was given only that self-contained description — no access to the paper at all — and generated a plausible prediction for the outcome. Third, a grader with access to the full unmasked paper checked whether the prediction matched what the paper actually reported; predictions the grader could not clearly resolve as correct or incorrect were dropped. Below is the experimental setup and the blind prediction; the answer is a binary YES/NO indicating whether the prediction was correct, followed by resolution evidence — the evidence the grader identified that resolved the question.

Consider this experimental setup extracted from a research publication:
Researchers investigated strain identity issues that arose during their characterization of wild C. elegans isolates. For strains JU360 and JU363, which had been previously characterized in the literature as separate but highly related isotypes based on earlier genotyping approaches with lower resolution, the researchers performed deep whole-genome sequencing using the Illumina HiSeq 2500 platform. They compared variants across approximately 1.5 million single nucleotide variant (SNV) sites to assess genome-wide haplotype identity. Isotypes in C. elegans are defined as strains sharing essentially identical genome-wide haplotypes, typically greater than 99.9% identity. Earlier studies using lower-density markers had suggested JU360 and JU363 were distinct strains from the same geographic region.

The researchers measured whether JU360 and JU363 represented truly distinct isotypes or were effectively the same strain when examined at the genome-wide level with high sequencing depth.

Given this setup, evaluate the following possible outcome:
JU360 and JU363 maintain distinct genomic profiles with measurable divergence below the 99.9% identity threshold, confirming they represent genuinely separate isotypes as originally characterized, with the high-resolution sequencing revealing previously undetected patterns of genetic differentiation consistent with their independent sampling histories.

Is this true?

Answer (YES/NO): NO